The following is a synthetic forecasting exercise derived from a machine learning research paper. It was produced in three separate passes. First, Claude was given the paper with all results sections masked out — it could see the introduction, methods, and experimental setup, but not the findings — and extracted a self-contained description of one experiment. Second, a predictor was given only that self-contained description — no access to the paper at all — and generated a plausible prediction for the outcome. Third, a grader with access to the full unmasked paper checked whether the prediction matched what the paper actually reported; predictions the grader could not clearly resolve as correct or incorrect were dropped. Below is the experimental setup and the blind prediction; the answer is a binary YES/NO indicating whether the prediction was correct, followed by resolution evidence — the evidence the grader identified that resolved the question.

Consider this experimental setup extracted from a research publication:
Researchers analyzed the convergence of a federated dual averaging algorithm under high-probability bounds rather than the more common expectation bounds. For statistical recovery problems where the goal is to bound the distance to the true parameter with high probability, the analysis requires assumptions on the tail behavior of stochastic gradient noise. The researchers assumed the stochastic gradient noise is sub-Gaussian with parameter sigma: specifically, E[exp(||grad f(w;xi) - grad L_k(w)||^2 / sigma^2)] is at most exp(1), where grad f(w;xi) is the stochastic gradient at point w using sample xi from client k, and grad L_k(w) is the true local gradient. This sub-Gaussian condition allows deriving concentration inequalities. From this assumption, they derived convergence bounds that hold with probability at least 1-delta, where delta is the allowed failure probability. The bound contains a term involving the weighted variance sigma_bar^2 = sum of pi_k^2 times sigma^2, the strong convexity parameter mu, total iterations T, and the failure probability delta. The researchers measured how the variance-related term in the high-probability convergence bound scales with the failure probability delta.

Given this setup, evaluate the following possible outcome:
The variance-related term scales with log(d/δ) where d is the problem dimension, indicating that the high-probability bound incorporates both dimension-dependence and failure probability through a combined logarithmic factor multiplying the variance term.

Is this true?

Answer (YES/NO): NO